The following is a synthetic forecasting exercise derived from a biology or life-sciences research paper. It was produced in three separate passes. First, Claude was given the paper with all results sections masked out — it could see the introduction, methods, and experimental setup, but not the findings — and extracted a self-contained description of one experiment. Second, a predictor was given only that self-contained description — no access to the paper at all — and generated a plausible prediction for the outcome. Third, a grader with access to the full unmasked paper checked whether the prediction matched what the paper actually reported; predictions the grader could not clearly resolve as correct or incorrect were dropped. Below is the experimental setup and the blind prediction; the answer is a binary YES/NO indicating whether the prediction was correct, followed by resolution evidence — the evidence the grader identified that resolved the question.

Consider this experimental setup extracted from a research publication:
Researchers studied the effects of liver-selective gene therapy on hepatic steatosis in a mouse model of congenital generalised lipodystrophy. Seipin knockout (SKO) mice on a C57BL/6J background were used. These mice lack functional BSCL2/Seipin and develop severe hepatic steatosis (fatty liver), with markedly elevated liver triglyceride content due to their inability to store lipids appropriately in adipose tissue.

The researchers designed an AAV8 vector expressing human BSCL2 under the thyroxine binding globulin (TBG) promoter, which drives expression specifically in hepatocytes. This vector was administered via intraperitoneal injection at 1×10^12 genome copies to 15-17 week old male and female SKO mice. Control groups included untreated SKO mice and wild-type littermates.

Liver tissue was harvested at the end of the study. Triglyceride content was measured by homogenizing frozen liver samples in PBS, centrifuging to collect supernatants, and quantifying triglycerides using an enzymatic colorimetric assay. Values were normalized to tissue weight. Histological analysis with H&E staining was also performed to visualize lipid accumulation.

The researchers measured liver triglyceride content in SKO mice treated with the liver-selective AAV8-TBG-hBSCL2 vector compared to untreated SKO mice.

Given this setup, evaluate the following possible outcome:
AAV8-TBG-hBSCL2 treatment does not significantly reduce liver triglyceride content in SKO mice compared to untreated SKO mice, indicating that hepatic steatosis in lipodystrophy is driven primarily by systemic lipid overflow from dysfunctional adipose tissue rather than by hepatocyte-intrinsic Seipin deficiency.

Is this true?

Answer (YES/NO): YES